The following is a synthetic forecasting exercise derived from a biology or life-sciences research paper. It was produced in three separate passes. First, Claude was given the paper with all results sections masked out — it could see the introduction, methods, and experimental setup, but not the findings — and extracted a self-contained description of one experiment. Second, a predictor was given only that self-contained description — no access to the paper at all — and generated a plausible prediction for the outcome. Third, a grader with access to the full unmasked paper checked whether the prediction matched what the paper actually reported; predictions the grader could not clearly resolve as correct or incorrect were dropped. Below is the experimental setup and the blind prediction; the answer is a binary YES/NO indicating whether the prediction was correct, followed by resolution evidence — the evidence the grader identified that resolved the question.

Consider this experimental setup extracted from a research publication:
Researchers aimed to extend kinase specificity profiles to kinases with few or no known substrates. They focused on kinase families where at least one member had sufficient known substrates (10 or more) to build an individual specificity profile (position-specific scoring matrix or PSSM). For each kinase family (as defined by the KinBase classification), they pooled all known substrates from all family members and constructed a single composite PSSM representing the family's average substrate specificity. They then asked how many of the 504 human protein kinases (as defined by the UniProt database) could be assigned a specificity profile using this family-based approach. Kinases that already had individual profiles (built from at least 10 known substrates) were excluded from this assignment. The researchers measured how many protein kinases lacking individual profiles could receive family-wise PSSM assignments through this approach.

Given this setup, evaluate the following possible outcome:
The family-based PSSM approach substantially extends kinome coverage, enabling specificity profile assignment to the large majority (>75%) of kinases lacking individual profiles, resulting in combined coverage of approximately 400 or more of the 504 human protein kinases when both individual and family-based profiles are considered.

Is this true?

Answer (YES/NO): NO